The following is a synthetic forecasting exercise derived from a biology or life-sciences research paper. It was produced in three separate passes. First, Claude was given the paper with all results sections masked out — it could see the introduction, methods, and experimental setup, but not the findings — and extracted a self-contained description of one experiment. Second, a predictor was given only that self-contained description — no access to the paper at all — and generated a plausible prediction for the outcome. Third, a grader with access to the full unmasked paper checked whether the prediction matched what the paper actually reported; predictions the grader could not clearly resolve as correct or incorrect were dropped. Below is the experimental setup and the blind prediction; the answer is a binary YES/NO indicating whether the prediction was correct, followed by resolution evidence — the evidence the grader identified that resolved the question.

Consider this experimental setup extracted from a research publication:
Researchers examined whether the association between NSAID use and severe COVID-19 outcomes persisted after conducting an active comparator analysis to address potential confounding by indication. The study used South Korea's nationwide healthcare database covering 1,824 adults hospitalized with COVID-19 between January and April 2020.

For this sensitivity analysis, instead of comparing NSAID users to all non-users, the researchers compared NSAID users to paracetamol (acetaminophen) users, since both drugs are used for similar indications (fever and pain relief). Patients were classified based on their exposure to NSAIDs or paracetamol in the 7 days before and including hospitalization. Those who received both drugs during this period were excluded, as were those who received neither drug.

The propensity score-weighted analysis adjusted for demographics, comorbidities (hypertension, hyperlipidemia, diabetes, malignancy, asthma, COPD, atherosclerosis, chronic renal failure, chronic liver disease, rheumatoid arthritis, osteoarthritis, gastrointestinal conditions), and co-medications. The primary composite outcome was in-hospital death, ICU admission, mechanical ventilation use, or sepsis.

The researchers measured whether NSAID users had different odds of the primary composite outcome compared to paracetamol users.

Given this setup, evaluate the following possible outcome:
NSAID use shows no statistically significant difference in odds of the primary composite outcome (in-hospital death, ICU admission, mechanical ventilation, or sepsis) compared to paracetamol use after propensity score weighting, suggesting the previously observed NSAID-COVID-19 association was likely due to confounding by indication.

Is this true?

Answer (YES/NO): NO